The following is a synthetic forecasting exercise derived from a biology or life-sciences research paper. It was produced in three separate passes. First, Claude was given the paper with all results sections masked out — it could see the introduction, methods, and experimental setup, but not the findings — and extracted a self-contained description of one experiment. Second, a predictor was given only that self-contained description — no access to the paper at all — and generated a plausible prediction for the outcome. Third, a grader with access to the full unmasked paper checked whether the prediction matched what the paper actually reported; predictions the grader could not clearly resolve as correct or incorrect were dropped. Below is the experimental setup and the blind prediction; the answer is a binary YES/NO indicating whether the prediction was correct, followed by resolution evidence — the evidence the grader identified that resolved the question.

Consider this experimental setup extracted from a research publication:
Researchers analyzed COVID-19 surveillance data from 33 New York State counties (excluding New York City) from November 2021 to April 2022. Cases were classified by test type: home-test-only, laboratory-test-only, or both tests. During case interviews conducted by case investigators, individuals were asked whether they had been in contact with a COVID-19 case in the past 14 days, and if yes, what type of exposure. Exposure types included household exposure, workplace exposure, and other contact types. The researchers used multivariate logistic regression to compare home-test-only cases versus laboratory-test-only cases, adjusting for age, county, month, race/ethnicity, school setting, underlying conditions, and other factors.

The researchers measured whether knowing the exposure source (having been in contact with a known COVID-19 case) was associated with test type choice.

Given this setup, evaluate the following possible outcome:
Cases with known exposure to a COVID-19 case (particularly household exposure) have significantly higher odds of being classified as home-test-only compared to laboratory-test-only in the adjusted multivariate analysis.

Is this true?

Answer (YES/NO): YES